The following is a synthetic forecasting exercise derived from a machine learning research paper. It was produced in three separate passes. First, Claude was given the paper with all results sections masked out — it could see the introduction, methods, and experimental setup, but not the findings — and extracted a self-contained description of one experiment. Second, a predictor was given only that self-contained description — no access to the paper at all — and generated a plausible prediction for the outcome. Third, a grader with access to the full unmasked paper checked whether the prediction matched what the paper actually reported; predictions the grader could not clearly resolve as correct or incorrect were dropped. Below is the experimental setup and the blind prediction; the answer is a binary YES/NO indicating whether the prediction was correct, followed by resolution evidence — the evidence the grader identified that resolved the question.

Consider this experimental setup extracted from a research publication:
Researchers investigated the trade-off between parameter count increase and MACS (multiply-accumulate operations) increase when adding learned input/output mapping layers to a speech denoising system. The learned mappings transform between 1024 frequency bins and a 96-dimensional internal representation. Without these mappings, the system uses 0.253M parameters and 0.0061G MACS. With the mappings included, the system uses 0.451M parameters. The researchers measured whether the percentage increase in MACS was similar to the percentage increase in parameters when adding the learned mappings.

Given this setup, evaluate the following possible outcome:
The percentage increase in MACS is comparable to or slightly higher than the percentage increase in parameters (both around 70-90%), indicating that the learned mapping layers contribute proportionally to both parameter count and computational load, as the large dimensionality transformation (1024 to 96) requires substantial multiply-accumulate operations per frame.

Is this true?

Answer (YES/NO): NO